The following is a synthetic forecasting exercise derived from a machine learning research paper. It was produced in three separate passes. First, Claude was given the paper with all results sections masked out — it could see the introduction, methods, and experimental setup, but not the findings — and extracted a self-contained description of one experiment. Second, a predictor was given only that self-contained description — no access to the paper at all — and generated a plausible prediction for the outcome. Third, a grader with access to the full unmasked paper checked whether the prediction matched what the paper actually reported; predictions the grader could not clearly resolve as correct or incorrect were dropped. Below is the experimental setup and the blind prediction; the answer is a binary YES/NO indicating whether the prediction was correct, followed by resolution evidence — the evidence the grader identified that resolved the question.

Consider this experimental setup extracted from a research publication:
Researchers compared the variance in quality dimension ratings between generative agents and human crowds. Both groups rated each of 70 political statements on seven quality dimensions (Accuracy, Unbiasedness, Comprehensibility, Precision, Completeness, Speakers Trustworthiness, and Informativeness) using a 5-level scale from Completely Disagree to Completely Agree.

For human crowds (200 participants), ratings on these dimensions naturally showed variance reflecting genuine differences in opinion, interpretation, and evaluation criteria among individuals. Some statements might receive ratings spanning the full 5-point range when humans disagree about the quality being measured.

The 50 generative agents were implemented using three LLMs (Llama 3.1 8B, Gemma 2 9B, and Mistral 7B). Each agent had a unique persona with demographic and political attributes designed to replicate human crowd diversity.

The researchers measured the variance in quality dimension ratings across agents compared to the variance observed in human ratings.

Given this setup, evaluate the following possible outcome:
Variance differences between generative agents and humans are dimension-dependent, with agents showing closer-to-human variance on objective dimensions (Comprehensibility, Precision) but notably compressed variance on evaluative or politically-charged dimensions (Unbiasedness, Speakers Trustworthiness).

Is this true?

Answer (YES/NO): NO